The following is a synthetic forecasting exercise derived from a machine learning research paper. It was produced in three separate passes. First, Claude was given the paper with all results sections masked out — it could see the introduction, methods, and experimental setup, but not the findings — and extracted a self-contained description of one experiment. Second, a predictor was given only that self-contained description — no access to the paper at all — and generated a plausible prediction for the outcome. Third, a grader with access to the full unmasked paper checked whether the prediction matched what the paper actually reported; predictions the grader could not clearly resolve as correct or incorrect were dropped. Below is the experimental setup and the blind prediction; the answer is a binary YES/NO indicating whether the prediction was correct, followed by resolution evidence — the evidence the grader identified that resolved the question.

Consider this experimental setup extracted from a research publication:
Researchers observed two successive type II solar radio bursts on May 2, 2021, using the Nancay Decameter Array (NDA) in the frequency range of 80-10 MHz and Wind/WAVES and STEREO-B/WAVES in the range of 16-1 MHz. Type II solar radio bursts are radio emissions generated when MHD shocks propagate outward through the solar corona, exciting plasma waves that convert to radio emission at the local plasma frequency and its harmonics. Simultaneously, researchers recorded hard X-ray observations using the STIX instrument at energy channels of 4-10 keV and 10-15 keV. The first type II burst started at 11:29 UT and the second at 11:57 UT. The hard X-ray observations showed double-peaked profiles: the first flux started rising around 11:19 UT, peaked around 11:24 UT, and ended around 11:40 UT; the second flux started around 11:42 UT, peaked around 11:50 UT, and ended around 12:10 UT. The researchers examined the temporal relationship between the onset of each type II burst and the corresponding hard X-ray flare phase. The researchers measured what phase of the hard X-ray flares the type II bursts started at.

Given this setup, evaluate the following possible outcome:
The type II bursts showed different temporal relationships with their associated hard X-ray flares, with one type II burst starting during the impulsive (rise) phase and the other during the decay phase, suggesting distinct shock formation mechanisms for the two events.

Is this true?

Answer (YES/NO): NO